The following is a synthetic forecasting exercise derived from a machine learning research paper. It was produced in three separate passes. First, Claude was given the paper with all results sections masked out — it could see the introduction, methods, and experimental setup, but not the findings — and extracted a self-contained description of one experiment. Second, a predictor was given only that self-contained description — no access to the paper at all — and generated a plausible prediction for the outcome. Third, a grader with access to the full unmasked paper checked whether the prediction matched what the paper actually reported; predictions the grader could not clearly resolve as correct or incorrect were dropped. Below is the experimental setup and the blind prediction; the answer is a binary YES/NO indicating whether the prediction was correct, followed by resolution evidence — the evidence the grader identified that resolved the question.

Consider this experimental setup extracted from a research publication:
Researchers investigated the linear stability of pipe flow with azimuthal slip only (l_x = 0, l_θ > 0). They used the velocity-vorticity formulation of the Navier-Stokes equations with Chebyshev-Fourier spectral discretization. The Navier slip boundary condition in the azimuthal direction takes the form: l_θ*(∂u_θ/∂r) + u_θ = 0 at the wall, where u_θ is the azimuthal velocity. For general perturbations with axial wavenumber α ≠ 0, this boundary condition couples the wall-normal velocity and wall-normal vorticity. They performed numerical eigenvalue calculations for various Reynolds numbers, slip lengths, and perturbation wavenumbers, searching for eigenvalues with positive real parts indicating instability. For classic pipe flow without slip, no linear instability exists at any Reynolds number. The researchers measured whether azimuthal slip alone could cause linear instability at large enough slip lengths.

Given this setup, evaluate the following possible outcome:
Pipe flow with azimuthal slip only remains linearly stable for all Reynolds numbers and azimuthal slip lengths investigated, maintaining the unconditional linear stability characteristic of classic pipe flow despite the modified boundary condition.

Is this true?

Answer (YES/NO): NO